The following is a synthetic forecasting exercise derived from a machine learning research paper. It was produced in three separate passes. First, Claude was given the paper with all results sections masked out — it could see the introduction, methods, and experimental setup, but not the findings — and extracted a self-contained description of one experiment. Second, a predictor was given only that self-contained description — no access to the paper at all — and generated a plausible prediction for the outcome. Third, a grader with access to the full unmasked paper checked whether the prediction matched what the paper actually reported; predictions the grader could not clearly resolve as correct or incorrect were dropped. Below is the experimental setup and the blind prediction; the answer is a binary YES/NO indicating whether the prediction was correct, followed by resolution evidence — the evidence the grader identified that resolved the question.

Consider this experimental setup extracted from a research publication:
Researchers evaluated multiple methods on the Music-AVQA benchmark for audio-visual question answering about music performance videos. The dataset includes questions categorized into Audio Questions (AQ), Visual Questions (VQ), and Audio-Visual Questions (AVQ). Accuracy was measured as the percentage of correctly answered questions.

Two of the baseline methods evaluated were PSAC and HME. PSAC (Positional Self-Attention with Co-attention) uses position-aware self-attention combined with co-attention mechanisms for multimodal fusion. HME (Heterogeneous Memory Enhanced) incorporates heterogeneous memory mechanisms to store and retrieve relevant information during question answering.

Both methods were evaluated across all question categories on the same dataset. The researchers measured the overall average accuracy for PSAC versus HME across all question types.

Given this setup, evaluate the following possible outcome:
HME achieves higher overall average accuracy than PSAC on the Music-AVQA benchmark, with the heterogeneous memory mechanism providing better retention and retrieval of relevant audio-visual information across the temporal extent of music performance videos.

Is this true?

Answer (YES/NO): NO